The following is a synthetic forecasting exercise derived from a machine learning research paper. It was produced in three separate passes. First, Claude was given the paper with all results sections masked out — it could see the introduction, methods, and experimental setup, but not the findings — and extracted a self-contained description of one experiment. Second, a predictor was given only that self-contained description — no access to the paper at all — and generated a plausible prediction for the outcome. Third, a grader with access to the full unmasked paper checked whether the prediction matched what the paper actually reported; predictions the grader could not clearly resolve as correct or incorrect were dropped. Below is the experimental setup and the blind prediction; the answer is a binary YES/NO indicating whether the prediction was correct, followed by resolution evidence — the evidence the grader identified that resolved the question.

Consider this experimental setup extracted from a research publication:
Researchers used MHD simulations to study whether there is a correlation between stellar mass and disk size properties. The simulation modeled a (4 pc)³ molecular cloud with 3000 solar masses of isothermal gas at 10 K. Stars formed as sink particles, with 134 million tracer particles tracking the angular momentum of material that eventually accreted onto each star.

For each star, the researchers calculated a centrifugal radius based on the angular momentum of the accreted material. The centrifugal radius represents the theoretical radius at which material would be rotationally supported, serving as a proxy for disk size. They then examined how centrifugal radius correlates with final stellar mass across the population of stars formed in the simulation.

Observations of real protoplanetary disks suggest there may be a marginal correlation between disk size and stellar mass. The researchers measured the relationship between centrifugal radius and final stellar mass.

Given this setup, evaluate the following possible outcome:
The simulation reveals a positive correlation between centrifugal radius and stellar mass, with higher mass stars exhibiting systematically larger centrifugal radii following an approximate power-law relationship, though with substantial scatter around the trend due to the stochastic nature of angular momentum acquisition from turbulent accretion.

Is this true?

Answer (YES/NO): NO